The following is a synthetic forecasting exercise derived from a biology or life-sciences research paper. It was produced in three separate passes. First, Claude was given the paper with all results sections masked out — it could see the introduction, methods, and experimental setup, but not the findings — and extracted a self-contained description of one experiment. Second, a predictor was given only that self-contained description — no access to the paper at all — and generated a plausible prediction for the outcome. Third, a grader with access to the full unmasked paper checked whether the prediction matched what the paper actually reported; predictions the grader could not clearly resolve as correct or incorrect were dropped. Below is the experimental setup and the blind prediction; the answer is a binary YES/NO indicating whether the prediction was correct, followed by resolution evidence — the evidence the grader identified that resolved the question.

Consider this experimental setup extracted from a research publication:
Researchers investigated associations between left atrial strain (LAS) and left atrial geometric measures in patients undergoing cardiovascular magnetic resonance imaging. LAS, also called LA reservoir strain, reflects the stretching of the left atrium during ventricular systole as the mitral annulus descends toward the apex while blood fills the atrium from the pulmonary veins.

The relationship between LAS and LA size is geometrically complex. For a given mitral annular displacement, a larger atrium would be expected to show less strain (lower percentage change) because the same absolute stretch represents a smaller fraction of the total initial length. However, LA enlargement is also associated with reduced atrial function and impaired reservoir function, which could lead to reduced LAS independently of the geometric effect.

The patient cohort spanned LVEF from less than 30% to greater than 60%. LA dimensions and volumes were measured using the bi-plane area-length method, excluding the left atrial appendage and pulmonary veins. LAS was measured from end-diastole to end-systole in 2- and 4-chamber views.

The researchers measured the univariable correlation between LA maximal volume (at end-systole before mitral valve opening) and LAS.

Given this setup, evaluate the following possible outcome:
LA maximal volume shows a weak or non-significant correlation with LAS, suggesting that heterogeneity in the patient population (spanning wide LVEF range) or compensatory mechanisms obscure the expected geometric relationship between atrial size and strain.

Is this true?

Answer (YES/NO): NO